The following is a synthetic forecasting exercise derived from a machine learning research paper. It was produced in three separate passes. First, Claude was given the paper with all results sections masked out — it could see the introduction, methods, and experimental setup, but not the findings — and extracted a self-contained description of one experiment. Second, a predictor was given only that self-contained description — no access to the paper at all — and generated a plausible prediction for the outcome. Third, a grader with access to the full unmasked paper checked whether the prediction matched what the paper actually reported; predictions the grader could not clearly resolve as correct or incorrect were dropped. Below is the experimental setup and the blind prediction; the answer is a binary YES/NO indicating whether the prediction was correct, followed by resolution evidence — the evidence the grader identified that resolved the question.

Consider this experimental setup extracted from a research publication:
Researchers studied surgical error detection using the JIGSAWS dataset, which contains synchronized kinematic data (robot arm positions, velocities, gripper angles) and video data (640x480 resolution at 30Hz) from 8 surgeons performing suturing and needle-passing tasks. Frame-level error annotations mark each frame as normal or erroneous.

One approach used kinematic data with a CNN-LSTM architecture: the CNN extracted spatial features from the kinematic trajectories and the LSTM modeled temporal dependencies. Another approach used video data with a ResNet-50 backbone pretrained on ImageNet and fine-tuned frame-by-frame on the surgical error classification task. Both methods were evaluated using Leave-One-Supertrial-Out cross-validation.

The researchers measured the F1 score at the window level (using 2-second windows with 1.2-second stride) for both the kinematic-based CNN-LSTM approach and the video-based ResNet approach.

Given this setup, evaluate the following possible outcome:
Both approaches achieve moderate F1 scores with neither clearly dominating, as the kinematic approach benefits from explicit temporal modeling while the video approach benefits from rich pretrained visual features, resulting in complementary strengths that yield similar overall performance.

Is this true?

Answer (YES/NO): NO